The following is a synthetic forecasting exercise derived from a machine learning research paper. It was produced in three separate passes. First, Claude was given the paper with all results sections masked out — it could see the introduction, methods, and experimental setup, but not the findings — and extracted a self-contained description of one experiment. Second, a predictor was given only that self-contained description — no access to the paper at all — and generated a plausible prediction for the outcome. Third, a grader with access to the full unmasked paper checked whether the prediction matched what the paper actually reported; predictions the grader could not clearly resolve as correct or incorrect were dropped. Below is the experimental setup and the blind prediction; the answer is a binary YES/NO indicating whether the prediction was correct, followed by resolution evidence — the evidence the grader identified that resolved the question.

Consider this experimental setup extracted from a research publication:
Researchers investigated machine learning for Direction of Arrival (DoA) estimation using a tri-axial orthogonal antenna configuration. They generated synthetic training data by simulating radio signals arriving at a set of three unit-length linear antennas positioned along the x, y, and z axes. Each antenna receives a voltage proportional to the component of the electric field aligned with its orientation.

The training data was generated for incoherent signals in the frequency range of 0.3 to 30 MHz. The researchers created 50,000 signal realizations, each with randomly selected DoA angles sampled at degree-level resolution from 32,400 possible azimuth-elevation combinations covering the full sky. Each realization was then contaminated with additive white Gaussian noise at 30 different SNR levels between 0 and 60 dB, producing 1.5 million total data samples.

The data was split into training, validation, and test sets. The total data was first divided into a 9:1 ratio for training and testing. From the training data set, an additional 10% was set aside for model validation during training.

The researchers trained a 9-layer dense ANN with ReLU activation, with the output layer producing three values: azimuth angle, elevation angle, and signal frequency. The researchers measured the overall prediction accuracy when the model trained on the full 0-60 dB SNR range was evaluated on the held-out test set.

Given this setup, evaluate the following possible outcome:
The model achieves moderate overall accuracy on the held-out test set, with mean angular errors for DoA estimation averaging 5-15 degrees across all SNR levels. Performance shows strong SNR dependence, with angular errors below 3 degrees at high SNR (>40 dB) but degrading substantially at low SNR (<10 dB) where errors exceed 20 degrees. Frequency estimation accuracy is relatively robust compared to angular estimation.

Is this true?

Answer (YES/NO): NO